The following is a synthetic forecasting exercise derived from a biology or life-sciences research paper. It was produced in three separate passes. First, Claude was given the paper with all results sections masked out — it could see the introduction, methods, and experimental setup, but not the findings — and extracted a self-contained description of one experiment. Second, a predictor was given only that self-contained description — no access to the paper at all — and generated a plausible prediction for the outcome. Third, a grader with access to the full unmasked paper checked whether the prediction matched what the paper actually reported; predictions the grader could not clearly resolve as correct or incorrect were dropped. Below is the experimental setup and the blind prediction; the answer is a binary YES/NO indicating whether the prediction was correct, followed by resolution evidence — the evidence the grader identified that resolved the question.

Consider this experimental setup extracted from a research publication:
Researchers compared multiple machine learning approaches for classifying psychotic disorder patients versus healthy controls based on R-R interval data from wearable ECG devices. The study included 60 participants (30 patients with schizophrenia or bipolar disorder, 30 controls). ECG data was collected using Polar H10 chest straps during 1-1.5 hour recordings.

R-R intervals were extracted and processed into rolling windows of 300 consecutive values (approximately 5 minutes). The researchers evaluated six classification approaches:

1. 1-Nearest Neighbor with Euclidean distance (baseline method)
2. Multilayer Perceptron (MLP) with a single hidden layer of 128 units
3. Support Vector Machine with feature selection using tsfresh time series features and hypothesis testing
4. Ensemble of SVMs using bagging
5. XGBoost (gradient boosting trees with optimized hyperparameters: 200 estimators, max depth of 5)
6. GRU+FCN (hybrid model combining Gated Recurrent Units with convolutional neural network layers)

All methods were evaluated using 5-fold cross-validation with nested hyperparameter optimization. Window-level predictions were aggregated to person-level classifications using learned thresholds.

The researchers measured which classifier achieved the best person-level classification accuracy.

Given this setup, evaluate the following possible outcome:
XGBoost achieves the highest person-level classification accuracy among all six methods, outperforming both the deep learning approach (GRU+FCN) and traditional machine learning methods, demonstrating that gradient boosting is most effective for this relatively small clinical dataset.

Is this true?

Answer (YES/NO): NO